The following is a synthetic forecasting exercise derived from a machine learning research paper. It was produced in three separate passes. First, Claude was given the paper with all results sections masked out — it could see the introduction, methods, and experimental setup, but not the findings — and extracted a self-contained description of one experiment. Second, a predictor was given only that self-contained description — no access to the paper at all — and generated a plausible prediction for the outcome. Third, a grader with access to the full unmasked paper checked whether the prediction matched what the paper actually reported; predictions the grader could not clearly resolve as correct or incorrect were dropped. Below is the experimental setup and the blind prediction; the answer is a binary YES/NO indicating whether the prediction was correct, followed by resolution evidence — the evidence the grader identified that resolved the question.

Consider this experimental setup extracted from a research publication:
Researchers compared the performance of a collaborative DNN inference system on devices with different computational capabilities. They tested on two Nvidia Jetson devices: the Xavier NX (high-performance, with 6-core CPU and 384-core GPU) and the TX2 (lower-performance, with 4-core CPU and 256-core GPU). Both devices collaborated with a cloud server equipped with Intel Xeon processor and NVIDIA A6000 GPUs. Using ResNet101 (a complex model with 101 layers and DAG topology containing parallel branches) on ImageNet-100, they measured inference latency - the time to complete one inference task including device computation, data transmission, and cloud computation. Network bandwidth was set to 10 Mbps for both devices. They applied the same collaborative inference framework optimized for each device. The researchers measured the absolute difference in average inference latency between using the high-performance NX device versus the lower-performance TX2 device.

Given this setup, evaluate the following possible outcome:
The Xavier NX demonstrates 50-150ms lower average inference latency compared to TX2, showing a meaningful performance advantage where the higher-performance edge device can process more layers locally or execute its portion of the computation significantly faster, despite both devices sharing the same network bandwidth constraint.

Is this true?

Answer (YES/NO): NO